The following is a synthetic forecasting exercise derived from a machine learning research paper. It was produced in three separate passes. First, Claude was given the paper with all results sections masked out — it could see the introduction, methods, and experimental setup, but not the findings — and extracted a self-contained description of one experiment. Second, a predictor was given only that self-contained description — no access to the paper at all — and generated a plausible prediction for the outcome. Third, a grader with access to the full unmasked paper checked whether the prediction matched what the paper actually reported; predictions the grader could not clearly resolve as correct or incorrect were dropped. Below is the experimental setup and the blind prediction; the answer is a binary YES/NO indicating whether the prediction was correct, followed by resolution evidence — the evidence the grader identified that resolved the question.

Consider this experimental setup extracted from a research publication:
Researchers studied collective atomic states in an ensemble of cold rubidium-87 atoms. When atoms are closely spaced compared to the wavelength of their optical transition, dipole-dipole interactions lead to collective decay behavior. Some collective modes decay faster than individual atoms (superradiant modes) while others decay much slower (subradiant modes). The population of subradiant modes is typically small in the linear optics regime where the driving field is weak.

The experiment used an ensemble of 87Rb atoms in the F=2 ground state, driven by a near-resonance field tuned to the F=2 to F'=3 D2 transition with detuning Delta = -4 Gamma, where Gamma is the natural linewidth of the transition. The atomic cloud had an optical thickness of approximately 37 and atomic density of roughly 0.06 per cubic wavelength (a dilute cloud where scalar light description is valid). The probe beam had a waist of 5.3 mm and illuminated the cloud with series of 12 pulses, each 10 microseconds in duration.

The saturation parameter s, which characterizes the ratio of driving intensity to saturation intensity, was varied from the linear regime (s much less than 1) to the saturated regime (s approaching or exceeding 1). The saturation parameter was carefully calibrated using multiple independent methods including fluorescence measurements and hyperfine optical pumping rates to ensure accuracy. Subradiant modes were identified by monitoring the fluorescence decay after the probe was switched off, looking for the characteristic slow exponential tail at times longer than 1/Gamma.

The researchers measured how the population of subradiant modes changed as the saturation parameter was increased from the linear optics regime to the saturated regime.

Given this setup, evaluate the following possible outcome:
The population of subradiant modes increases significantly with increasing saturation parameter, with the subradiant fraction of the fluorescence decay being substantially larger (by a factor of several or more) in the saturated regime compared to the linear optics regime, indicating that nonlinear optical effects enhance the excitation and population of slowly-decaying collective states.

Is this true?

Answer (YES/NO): YES